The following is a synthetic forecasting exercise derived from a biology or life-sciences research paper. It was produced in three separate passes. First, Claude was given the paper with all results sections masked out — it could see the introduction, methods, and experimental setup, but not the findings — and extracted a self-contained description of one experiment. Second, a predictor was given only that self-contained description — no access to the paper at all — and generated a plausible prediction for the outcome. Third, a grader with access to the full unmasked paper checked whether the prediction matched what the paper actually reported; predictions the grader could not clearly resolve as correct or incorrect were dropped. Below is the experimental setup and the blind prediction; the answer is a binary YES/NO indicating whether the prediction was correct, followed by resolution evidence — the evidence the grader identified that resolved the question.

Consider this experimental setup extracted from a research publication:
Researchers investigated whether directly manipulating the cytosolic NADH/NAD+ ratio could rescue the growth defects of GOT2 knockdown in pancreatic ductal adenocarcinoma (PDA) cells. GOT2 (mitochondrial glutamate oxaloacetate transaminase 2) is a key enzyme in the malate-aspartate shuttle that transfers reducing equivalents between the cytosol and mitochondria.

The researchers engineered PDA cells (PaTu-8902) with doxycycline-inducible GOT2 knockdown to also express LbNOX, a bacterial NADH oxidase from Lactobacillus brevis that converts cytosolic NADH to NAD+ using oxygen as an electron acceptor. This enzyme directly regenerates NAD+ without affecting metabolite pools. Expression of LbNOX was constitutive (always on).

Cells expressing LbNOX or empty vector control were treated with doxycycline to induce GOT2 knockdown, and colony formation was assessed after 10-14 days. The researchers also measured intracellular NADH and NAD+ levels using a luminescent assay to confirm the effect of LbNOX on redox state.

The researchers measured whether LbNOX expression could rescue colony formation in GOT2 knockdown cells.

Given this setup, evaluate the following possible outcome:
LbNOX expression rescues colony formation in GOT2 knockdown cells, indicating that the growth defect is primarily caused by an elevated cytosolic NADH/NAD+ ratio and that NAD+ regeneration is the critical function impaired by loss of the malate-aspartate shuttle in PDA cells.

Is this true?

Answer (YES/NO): YES